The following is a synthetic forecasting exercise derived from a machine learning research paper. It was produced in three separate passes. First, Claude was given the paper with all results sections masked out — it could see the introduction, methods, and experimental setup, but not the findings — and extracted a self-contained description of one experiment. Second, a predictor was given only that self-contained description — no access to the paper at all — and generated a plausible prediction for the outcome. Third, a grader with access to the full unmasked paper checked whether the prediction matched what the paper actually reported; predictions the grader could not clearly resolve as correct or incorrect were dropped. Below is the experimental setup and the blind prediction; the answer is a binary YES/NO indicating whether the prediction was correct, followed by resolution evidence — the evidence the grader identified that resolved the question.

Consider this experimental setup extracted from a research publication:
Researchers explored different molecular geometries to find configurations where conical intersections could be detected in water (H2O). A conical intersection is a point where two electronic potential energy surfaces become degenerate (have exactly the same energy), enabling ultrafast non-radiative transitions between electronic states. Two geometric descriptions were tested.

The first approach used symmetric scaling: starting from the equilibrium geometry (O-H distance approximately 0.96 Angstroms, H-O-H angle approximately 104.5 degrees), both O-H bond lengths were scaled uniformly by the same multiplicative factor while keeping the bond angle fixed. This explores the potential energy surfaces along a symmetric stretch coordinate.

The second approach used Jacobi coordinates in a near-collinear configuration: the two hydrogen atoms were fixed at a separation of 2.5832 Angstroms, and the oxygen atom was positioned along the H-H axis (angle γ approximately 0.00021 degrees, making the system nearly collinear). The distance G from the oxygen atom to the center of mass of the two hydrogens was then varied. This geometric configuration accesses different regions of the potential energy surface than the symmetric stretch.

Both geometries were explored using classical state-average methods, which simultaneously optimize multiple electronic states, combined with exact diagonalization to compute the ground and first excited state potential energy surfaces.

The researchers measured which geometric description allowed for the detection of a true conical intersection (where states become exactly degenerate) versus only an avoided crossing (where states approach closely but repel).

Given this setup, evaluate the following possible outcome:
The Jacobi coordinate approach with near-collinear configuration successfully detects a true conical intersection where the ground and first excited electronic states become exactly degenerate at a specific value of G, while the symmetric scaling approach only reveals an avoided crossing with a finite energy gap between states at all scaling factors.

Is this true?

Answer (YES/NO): YES